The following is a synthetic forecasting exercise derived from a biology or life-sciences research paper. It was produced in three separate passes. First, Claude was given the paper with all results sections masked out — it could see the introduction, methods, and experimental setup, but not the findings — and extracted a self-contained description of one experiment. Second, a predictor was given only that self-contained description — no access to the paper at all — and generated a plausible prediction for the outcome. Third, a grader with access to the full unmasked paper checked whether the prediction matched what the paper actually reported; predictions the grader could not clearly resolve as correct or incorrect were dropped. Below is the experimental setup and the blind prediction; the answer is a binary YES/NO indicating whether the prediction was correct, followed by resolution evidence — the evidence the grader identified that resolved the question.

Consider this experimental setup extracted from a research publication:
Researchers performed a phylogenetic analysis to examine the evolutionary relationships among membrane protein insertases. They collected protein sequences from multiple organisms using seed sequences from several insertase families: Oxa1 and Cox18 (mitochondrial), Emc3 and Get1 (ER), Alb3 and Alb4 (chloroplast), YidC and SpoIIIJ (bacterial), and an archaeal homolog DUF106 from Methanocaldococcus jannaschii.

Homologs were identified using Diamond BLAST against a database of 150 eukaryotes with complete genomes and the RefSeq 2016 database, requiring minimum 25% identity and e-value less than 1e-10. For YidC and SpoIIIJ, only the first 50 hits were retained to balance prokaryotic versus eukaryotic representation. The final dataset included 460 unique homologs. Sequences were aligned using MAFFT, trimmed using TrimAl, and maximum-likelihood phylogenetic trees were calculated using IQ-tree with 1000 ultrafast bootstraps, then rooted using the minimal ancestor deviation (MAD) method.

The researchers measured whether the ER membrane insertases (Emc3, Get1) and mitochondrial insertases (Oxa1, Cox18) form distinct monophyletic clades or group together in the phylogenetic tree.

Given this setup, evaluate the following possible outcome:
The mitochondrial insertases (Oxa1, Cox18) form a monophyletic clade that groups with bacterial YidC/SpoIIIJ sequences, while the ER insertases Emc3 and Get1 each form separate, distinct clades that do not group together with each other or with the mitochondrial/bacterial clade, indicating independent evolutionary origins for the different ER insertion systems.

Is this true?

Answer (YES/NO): NO